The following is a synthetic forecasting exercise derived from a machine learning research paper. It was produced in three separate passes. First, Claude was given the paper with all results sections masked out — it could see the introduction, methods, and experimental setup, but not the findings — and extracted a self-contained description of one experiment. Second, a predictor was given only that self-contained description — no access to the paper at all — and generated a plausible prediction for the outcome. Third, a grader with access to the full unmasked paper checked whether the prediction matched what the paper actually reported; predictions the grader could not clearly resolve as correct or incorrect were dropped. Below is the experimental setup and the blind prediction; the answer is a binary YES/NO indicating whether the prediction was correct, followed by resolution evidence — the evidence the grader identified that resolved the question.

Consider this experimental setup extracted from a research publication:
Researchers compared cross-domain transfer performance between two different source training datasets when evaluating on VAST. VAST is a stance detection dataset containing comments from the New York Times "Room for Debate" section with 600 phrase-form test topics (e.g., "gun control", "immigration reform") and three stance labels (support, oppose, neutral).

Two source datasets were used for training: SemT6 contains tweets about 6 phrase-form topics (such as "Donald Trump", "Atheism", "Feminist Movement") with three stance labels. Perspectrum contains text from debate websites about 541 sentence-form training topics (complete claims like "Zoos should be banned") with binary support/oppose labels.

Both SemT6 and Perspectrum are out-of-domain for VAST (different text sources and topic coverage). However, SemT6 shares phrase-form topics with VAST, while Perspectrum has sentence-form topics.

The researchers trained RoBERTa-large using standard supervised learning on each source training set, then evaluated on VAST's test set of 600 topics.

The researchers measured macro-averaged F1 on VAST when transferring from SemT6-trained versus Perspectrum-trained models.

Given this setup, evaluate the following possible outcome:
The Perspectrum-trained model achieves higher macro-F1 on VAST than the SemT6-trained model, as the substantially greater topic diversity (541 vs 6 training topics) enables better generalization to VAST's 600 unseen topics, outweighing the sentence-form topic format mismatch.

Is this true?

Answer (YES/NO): NO